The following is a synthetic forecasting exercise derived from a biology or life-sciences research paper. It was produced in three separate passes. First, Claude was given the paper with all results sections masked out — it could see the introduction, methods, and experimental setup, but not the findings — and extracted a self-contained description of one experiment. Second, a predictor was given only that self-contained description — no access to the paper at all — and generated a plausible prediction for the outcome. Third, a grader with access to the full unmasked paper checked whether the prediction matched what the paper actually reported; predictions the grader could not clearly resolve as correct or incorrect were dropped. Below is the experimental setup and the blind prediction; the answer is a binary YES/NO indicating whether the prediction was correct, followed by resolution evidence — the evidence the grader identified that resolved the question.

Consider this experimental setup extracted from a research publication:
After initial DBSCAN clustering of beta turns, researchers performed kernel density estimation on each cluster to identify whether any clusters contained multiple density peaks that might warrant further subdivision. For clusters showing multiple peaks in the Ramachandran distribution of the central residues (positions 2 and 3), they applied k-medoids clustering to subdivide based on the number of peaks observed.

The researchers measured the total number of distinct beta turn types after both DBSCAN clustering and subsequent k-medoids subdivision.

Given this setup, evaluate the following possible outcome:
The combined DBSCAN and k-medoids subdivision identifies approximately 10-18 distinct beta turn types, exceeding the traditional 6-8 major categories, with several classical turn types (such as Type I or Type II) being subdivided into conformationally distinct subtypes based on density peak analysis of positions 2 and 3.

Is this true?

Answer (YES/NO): YES